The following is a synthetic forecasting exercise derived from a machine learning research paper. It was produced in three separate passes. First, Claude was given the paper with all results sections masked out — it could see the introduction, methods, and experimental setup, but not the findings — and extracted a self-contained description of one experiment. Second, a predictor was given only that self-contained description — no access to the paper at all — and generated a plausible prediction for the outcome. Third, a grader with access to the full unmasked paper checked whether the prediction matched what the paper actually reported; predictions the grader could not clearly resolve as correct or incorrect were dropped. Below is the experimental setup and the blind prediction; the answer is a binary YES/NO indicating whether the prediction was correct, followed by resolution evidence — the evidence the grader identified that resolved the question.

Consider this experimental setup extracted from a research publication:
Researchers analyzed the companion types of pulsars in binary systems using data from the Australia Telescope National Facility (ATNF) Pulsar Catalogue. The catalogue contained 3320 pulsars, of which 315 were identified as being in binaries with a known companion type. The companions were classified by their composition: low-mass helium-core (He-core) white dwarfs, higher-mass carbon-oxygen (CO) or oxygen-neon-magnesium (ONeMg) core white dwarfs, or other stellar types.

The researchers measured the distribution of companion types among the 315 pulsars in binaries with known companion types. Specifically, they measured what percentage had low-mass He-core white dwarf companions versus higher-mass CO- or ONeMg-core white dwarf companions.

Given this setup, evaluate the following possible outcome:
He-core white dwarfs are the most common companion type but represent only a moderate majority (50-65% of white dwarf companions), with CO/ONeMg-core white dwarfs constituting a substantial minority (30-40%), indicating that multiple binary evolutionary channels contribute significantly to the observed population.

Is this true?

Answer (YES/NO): NO